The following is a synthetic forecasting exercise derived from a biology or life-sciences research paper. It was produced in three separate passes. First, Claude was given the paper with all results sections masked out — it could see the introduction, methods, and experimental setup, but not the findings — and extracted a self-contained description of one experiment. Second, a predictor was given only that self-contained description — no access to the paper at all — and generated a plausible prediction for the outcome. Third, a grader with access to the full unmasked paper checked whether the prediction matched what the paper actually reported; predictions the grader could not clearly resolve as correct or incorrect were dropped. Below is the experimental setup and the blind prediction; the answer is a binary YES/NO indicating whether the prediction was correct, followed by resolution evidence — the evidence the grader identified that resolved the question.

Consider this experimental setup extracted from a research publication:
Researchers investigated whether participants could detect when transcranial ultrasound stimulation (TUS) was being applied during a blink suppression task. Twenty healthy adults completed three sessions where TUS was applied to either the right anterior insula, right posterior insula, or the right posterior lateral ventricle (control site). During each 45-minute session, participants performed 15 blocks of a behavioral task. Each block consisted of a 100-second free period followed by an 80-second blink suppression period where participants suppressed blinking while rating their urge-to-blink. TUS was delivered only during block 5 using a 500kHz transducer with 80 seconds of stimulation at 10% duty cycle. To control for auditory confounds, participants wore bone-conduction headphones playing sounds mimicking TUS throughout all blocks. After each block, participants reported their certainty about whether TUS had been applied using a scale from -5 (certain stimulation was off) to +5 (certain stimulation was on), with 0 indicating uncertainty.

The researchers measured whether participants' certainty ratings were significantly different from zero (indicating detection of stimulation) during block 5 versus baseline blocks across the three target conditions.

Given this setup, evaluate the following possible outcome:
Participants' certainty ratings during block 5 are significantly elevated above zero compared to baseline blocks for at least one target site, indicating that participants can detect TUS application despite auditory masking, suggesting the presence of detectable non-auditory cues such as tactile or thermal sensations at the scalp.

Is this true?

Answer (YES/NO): YES